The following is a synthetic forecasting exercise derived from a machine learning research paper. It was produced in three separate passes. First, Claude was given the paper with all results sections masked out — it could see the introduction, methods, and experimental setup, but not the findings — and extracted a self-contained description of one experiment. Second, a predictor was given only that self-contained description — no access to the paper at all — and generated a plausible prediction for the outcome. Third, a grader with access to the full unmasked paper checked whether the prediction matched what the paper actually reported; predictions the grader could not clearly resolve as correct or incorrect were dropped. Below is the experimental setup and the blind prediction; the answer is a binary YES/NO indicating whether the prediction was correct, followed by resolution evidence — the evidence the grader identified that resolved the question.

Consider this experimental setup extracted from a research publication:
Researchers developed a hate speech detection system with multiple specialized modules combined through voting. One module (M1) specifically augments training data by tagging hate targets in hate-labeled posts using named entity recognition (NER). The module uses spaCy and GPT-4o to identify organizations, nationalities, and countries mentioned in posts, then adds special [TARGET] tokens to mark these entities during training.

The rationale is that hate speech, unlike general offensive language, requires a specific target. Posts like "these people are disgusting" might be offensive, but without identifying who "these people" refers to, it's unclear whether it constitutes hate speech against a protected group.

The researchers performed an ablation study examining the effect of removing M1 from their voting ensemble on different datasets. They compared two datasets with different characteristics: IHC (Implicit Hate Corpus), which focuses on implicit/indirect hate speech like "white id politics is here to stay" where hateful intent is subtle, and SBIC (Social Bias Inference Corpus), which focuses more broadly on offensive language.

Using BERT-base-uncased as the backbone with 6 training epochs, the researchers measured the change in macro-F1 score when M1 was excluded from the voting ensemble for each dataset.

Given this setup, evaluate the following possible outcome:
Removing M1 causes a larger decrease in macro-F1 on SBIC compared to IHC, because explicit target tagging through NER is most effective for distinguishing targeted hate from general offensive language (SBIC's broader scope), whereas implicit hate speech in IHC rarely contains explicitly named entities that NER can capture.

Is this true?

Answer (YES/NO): NO